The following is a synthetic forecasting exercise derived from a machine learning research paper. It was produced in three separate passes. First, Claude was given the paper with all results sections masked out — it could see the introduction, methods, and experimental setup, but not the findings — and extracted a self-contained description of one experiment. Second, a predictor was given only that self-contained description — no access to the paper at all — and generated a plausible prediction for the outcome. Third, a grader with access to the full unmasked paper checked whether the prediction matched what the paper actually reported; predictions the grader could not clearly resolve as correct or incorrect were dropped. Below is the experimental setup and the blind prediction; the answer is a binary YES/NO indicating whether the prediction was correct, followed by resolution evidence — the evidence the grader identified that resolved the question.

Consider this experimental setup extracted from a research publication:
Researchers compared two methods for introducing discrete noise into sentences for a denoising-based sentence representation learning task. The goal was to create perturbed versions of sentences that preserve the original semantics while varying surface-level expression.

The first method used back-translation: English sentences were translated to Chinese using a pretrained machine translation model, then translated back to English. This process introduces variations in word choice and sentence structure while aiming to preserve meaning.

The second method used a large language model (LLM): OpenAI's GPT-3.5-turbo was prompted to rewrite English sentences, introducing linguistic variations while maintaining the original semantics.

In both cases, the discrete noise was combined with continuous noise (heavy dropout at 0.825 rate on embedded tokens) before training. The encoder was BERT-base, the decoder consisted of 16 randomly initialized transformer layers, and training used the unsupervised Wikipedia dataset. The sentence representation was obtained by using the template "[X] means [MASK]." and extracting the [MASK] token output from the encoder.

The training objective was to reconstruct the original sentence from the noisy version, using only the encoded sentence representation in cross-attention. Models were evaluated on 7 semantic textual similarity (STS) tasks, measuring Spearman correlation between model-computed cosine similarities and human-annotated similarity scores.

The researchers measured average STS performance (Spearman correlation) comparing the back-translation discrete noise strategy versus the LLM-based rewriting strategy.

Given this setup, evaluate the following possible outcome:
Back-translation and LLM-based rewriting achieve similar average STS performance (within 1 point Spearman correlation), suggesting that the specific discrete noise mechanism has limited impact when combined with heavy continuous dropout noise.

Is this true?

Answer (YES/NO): YES